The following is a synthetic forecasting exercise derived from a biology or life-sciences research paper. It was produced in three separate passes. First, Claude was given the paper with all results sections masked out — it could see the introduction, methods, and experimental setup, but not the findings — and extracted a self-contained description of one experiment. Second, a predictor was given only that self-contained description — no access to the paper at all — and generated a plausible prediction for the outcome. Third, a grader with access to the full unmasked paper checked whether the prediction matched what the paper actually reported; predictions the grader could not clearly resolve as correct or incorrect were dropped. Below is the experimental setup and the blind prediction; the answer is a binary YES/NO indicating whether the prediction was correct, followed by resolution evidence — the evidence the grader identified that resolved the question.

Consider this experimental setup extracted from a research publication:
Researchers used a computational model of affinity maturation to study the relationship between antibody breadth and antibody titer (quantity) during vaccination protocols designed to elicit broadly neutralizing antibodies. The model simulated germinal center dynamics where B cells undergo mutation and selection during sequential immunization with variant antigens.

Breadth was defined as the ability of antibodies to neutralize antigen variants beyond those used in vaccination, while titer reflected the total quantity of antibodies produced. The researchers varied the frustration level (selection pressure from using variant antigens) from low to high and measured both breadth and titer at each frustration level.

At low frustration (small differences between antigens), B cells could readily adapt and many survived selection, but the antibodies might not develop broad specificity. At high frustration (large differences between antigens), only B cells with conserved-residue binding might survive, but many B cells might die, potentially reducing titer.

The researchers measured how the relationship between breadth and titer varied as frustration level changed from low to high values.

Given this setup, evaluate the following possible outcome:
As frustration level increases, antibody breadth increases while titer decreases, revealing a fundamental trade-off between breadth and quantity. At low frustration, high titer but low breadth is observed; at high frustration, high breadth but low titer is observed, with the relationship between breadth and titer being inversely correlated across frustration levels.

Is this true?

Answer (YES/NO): NO